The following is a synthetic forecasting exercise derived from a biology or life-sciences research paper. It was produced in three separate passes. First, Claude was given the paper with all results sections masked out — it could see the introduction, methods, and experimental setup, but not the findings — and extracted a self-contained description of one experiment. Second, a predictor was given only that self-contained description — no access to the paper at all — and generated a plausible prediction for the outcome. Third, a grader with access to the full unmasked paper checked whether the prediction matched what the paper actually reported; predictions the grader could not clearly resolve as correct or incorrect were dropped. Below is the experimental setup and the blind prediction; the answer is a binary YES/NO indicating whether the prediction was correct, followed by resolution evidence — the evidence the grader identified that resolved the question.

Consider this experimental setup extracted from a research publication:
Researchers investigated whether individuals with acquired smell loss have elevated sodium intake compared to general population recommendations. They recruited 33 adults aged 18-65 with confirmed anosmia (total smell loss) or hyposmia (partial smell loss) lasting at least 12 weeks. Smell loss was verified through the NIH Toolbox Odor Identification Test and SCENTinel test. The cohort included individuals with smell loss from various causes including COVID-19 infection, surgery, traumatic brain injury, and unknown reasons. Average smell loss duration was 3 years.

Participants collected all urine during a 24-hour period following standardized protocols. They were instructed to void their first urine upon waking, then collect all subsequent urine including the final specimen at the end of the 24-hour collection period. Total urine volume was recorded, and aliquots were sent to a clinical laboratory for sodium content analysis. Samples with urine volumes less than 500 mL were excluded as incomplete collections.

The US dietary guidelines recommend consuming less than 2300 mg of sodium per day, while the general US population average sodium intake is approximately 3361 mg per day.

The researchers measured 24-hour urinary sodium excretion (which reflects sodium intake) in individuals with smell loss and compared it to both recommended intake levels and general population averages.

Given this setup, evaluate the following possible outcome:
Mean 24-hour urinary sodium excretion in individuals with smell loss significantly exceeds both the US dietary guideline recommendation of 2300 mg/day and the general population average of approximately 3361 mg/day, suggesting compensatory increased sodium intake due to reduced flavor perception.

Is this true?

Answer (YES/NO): NO